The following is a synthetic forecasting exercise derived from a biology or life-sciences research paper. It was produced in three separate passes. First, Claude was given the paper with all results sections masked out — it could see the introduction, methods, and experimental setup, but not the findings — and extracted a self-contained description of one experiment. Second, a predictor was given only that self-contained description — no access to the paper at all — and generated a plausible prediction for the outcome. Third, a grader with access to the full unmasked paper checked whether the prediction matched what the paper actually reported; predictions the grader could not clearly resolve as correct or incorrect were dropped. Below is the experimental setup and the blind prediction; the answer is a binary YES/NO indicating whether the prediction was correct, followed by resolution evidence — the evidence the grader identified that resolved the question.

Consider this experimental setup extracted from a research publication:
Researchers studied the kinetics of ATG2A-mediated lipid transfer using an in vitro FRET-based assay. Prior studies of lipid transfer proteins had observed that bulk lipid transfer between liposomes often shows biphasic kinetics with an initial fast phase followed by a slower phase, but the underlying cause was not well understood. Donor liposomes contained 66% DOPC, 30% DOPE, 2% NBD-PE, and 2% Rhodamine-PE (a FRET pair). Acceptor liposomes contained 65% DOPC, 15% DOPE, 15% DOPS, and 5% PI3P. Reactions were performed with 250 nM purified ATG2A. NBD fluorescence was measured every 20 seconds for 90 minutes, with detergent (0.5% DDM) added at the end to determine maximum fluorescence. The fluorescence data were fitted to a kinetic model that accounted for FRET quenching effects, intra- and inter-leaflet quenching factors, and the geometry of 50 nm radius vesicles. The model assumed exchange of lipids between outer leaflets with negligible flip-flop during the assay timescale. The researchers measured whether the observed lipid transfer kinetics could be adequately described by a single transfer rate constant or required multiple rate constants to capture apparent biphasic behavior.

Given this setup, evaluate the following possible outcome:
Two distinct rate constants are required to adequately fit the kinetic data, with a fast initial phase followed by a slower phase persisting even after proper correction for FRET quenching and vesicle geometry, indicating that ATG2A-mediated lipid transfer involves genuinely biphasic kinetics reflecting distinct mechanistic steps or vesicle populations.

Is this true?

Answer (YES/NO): NO